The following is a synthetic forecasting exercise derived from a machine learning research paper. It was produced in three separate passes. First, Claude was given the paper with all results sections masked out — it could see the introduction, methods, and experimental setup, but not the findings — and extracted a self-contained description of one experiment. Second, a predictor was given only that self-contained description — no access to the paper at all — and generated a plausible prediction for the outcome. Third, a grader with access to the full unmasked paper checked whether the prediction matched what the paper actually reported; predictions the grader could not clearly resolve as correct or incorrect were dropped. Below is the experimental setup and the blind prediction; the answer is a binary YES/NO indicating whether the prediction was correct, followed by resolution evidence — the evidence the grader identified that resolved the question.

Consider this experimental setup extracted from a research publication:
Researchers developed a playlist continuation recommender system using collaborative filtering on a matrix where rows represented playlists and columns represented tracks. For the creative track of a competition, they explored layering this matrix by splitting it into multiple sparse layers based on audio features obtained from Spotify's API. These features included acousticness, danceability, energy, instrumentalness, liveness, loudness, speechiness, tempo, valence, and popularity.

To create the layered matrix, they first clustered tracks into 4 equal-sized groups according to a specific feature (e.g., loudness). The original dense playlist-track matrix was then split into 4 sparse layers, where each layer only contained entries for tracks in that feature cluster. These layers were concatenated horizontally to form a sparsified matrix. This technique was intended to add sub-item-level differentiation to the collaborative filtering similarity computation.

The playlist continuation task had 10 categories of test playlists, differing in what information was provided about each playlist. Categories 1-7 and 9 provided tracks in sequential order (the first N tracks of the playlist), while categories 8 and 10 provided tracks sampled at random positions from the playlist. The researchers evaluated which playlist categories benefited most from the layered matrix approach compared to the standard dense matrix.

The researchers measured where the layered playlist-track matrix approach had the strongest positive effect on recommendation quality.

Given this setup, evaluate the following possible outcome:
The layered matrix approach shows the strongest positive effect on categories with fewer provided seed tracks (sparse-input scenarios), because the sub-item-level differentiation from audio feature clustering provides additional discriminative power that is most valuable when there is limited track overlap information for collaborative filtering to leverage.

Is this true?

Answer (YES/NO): NO